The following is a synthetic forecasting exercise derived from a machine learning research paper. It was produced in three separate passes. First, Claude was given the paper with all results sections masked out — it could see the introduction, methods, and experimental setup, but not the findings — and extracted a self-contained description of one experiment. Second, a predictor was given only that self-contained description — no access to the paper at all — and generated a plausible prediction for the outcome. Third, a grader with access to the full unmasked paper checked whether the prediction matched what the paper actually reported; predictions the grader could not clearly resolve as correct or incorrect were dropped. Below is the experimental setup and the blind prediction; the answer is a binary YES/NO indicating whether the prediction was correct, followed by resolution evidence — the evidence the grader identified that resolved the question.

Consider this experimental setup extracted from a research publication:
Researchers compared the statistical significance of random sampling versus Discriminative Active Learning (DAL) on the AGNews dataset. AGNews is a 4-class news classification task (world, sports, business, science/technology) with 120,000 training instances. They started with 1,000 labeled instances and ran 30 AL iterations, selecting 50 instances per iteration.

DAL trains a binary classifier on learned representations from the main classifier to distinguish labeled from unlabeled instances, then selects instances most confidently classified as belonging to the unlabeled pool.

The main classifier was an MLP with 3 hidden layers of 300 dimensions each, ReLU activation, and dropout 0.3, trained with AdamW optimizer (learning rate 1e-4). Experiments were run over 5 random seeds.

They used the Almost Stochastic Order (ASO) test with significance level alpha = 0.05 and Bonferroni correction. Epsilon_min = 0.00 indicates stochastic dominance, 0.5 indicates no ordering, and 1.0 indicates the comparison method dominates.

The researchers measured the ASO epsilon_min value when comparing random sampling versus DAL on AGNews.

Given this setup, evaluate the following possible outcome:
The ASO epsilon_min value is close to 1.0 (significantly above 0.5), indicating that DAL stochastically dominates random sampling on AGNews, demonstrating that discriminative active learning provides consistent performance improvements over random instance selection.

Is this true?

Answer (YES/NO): NO